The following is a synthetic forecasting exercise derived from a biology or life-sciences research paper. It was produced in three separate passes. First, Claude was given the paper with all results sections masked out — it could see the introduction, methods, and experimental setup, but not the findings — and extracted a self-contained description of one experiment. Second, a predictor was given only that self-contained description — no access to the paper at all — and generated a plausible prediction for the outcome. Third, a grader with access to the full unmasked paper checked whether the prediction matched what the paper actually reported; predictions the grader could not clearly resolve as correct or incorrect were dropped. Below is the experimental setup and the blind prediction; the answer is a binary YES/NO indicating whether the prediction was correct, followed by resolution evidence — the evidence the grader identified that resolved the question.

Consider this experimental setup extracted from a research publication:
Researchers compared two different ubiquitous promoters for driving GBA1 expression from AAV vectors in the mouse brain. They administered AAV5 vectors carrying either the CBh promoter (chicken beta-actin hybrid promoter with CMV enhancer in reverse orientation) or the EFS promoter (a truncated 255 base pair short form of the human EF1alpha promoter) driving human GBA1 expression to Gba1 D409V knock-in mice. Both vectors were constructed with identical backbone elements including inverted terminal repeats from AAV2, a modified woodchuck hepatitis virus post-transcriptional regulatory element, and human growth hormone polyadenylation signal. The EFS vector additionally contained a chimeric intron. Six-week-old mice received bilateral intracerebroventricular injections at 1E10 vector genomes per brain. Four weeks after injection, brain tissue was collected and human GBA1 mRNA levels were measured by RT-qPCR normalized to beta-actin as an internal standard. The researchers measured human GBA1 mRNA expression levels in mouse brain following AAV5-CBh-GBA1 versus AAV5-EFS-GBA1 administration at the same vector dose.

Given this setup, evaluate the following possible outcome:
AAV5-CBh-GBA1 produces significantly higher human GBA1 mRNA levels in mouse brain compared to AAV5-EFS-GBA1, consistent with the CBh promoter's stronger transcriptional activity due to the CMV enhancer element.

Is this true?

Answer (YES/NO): NO